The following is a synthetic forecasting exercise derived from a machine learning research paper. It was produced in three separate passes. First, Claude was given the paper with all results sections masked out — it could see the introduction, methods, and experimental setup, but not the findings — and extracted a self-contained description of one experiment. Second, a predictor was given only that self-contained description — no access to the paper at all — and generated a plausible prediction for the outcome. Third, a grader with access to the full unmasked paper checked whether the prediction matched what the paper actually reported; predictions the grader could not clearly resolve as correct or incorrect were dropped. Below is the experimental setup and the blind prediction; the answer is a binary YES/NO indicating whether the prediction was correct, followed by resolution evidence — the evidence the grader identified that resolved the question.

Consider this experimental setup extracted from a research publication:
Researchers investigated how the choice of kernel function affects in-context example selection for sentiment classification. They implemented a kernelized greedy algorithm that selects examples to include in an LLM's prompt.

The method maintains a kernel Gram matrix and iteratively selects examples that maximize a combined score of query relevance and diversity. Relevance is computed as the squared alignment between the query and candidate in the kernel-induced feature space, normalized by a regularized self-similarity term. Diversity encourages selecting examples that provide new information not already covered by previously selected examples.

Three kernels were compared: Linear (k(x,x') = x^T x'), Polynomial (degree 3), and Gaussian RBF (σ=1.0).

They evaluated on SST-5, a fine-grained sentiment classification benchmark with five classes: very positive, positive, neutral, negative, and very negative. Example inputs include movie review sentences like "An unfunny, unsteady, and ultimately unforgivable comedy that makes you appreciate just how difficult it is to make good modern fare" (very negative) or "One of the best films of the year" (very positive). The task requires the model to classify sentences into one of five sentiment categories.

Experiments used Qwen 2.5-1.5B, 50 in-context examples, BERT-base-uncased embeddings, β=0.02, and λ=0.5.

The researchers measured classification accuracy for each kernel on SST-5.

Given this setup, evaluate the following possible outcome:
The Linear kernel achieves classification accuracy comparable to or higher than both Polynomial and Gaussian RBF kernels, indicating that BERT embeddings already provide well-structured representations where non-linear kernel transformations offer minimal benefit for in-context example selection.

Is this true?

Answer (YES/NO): NO